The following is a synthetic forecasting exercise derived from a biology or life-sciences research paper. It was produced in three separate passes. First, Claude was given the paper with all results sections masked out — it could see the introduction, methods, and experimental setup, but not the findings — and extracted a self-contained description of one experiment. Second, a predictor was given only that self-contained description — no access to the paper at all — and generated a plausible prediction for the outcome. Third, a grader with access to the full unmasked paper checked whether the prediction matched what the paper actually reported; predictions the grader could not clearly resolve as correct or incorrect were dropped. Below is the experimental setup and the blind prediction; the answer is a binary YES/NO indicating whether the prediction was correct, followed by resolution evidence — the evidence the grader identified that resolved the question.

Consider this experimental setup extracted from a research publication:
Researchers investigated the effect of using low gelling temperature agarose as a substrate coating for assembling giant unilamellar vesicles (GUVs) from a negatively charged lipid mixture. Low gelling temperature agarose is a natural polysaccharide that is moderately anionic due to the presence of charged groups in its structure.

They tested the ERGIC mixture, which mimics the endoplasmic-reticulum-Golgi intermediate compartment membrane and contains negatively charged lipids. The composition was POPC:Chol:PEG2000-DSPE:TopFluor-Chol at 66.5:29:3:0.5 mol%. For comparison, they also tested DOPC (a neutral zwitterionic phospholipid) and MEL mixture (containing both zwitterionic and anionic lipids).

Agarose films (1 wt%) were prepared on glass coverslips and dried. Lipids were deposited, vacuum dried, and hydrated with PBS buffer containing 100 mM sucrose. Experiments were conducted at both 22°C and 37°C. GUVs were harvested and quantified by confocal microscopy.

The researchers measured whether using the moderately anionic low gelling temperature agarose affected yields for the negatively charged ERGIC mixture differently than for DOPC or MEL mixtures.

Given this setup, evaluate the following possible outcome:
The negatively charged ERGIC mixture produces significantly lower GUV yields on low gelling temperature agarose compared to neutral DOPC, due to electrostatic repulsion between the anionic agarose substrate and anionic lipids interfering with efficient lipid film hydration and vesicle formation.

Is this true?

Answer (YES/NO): NO